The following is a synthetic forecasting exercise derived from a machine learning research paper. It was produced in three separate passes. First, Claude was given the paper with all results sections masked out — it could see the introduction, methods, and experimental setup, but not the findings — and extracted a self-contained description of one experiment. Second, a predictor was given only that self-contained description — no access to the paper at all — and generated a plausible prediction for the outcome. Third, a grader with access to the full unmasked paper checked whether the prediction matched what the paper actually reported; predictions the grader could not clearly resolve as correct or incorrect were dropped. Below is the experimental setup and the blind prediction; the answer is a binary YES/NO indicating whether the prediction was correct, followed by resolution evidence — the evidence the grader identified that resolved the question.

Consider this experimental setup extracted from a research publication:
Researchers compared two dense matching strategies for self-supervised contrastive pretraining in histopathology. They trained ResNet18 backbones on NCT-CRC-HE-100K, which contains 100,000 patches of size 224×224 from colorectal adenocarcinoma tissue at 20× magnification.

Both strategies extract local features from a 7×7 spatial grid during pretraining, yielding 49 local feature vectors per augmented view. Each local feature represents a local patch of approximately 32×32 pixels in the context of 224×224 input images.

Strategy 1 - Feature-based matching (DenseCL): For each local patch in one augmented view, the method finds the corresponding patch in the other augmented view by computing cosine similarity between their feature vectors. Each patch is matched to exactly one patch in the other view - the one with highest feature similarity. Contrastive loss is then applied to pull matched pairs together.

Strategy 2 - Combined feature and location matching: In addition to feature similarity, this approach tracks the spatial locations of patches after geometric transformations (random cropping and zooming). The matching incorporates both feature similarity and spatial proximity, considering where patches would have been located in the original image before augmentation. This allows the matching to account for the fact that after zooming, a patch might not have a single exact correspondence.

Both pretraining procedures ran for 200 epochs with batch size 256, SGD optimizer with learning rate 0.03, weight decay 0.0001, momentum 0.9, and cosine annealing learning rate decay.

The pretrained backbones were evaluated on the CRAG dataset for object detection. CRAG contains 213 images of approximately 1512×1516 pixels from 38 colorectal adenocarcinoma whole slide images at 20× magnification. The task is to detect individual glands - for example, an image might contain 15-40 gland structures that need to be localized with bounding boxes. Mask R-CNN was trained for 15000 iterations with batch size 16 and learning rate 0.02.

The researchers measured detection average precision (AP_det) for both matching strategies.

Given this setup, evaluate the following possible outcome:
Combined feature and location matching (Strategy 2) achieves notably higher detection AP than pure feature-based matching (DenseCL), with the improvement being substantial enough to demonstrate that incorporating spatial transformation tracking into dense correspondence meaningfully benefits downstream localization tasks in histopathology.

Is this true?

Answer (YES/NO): NO